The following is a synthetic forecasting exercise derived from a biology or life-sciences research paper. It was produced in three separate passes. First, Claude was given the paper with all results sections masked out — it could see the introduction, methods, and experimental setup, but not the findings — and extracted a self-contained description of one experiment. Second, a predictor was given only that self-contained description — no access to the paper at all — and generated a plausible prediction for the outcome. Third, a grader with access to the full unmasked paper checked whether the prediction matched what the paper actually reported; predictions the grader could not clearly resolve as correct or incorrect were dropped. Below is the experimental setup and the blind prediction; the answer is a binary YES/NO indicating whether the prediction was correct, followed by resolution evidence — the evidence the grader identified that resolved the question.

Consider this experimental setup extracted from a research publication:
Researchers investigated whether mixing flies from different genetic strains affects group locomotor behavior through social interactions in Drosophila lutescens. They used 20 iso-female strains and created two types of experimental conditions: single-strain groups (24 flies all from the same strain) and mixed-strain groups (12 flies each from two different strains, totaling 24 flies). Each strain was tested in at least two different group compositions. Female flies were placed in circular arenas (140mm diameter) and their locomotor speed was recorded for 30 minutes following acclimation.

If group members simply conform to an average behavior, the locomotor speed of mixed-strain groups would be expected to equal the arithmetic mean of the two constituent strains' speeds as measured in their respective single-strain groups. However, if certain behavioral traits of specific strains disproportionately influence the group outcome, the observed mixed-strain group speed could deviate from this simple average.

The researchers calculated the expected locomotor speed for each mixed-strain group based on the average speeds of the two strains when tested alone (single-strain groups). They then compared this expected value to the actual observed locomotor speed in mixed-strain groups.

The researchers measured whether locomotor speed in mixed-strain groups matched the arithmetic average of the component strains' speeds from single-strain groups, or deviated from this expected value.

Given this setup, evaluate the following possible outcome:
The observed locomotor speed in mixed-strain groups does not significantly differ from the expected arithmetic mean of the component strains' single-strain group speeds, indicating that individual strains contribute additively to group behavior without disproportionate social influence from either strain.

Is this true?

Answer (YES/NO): NO